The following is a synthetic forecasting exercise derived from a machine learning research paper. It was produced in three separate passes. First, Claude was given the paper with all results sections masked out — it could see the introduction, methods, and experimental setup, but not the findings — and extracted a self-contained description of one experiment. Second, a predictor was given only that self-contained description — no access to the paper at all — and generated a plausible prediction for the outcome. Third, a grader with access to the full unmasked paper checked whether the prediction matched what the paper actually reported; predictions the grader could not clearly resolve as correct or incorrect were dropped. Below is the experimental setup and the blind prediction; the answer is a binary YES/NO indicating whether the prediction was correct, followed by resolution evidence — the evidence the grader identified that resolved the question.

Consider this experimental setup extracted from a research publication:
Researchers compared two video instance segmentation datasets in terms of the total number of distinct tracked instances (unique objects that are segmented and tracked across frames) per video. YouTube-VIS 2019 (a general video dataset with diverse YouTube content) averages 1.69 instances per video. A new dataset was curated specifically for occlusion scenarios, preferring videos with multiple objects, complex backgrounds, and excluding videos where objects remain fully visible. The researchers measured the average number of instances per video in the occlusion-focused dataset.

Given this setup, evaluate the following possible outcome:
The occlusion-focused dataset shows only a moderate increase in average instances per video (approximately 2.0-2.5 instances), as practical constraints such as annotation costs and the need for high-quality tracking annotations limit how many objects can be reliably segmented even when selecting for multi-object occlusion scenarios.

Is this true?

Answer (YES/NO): NO